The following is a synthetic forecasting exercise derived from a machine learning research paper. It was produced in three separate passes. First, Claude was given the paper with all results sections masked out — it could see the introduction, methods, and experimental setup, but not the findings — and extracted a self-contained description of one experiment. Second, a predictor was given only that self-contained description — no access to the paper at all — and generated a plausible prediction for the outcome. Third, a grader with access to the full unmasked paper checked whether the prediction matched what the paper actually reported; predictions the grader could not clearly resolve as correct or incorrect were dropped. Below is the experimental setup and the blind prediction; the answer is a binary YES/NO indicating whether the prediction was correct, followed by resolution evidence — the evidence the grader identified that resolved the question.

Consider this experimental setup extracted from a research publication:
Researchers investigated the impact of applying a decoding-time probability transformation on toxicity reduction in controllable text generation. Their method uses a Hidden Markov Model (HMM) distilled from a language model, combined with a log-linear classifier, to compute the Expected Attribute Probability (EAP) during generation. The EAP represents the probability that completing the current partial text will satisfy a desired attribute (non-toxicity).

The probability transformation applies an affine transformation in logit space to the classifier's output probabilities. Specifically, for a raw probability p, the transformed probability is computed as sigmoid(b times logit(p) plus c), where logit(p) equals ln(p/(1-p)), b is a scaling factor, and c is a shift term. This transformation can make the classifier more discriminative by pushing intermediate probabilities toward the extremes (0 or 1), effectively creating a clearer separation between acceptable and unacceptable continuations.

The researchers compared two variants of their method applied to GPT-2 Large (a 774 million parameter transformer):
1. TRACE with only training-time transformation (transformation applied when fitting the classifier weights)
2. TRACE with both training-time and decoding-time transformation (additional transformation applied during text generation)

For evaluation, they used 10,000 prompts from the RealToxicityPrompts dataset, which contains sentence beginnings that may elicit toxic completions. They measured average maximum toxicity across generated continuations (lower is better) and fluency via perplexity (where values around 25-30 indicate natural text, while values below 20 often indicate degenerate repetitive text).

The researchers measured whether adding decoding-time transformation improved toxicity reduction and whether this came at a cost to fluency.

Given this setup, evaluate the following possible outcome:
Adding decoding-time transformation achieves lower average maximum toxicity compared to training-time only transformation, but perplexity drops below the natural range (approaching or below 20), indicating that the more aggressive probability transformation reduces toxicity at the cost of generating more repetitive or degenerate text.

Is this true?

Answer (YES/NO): NO